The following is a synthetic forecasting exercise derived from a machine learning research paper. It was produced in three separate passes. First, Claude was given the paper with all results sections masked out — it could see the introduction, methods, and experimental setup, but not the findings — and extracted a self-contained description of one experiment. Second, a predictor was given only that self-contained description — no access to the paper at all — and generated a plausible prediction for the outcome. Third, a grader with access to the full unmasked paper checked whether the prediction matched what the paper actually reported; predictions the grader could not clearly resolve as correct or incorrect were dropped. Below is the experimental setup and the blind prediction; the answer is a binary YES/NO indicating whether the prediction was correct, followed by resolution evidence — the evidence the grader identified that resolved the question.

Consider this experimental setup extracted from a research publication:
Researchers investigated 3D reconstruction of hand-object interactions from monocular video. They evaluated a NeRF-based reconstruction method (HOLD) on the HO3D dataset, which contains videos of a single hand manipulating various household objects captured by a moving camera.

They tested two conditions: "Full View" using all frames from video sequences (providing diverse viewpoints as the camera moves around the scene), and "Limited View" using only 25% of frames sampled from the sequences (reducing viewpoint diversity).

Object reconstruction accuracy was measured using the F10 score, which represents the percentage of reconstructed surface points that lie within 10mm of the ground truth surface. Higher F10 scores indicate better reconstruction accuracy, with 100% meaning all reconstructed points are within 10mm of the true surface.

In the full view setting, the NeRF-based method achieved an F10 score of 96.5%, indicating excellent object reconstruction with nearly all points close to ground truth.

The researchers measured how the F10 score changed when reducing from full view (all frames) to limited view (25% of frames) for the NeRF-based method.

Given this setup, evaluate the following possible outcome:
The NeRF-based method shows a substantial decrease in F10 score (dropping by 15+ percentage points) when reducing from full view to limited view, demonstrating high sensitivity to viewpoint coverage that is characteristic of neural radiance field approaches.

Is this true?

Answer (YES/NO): YES